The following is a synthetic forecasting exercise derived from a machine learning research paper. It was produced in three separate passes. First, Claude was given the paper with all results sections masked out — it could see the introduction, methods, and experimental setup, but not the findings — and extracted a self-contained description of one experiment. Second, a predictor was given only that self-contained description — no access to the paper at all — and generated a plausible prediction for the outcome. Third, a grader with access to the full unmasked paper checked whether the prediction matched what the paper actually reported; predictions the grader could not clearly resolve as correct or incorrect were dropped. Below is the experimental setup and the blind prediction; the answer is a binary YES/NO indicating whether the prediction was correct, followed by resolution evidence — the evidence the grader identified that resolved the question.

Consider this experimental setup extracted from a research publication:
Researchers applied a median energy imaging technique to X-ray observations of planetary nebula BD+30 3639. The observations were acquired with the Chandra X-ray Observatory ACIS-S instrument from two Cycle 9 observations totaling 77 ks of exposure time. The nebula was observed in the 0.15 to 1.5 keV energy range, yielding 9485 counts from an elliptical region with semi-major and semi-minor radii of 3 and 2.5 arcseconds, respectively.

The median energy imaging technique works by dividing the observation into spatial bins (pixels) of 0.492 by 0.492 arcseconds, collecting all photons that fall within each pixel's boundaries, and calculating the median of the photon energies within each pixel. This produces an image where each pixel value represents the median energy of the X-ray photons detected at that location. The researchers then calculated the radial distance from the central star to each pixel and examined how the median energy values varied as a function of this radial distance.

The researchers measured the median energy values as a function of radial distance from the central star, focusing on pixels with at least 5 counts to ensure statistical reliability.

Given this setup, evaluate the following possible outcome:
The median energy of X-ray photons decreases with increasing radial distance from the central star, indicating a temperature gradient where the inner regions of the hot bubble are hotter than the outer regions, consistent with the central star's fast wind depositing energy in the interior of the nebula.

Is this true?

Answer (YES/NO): NO